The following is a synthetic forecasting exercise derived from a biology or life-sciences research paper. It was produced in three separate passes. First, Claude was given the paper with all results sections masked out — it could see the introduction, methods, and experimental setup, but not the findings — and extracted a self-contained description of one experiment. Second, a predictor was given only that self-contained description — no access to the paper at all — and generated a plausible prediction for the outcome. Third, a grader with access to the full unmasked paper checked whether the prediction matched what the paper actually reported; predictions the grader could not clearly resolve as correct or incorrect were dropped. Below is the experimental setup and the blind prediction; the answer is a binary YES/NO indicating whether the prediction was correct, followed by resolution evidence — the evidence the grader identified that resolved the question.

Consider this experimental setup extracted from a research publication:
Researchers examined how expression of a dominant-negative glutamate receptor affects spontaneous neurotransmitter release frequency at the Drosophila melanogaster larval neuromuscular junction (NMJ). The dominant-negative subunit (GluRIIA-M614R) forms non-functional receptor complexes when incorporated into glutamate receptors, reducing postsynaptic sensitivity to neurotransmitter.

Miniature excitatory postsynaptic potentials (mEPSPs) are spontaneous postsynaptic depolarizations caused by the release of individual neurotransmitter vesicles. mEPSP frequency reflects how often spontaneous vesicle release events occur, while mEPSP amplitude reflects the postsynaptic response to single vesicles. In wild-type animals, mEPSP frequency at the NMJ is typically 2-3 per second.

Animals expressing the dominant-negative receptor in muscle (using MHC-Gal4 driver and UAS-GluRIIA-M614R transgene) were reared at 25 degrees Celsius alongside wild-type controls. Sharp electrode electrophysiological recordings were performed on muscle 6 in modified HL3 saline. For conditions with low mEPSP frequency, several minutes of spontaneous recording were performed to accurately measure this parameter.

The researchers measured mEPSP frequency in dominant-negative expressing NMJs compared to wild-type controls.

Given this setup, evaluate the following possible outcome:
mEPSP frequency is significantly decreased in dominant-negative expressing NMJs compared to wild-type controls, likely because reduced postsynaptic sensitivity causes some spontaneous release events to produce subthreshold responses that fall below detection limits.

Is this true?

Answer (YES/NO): YES